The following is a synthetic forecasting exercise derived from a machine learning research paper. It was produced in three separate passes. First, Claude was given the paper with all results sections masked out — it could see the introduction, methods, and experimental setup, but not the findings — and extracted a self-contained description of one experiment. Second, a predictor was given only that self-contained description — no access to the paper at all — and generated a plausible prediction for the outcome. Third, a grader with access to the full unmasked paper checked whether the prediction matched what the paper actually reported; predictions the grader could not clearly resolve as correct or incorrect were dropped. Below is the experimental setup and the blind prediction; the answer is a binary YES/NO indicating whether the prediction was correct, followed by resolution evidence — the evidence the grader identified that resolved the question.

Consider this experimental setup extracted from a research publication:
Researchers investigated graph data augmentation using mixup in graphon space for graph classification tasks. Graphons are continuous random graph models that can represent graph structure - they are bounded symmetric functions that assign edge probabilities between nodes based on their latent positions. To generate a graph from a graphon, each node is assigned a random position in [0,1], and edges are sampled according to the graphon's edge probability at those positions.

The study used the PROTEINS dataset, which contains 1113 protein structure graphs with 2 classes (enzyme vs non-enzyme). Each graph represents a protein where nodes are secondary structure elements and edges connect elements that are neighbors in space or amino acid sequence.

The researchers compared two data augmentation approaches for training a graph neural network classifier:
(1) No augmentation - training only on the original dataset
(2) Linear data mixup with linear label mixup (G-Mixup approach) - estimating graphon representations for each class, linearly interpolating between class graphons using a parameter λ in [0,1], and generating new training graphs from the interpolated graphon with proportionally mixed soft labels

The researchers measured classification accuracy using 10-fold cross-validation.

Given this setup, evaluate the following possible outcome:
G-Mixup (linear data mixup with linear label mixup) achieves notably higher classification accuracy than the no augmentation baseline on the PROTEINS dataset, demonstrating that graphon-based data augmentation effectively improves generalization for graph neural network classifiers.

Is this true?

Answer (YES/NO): NO